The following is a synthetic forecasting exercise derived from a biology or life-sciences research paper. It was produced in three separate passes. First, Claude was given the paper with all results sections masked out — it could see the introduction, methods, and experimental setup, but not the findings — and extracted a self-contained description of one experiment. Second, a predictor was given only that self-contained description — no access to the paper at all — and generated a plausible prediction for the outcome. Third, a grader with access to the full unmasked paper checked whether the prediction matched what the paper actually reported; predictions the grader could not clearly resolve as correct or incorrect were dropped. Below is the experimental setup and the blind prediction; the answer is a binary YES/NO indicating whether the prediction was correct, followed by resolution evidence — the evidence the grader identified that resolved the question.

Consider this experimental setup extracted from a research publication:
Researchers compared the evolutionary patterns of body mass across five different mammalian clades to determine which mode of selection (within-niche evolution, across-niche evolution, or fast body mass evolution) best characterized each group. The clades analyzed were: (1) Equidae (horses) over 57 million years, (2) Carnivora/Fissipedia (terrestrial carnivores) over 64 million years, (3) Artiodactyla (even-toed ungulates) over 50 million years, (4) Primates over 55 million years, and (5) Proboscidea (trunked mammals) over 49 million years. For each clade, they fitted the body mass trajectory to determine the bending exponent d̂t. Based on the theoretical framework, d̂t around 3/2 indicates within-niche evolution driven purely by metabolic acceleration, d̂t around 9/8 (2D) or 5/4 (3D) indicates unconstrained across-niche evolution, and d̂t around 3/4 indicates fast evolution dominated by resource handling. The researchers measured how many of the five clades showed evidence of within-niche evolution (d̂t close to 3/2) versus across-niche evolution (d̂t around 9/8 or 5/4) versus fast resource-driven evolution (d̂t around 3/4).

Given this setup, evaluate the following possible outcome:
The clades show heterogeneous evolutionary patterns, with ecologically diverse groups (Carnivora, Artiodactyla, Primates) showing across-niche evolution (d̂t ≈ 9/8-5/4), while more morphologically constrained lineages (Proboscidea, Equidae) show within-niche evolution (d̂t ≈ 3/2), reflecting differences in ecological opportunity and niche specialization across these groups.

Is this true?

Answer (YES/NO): NO